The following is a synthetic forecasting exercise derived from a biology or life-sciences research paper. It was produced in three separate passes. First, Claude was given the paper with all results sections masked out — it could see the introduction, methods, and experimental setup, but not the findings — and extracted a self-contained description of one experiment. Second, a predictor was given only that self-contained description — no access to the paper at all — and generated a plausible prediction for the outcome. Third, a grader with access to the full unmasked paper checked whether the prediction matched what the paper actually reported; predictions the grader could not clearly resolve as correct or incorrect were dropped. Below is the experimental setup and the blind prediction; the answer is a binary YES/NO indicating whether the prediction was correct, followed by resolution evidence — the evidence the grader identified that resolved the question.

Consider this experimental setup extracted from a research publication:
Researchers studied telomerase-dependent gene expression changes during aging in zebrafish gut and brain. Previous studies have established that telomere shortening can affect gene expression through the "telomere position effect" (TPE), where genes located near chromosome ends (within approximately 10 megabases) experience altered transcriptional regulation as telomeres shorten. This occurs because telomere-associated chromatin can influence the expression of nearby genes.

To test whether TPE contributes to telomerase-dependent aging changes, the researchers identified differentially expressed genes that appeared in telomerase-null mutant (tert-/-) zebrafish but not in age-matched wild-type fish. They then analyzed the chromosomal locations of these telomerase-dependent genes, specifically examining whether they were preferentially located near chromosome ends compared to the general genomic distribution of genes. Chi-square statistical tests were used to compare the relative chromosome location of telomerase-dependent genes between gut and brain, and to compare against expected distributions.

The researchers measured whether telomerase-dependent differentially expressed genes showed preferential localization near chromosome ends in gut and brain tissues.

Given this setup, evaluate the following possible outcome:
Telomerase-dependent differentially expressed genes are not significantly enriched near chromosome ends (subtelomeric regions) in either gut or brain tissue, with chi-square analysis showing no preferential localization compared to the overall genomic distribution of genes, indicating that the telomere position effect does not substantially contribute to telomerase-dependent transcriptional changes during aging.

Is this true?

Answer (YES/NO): YES